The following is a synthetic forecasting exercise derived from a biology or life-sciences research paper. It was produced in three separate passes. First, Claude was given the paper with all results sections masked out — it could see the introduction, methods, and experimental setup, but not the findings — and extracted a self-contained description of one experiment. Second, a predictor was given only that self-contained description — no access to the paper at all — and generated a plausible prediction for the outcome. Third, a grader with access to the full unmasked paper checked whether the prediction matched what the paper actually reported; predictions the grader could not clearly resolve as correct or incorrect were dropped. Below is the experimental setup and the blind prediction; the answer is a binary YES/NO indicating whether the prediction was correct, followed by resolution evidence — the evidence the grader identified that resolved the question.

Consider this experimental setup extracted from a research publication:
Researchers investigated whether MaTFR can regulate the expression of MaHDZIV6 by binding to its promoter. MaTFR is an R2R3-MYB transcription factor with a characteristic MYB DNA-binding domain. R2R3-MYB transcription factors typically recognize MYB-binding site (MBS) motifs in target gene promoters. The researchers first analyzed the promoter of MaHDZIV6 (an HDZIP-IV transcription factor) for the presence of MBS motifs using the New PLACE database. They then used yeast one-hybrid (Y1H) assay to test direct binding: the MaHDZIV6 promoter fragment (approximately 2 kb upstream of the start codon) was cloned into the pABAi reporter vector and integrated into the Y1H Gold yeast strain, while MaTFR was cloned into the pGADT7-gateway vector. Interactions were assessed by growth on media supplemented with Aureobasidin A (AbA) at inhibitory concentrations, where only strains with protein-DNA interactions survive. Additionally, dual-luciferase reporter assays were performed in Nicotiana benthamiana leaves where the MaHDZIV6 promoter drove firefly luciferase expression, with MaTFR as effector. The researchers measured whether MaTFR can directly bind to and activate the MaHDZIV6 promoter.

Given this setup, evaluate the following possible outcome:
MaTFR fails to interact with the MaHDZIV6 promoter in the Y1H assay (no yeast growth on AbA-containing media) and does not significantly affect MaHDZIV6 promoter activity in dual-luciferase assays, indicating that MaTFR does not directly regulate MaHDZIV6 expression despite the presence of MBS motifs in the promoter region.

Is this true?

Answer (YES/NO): NO